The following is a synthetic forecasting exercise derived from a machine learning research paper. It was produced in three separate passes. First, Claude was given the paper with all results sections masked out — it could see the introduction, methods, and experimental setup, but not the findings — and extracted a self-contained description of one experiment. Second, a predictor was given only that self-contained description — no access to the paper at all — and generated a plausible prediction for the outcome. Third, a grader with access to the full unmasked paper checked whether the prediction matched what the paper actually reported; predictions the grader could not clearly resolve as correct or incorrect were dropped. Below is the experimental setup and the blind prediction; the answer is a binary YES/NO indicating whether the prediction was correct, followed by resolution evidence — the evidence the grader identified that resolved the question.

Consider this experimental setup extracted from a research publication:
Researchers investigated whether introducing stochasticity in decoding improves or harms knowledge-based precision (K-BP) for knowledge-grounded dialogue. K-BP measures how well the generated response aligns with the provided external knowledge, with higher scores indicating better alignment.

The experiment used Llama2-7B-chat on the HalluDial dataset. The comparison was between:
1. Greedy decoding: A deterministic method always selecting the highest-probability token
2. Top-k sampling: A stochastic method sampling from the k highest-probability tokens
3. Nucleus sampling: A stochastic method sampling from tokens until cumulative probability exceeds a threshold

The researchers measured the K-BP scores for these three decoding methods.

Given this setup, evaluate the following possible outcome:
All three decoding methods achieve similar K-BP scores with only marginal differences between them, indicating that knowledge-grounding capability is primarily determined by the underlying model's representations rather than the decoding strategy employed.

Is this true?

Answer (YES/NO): NO